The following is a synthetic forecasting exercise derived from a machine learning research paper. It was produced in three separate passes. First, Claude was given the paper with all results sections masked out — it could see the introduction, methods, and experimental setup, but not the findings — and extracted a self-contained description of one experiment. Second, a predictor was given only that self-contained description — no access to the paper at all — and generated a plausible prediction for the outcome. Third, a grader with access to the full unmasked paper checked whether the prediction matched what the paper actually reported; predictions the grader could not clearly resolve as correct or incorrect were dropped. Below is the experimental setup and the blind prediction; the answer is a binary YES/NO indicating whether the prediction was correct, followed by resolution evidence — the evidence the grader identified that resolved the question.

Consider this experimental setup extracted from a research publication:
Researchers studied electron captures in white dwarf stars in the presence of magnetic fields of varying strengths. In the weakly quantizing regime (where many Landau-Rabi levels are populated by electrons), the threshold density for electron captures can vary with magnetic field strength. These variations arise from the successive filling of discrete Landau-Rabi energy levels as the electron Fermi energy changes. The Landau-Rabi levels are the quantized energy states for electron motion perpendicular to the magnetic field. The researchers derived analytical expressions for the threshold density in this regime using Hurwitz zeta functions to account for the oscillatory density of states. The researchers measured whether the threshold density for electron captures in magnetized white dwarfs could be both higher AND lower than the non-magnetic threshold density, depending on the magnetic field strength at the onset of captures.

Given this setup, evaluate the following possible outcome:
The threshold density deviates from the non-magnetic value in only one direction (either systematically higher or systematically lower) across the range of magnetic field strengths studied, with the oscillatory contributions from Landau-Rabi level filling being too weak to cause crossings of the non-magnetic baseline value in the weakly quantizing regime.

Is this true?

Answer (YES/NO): NO